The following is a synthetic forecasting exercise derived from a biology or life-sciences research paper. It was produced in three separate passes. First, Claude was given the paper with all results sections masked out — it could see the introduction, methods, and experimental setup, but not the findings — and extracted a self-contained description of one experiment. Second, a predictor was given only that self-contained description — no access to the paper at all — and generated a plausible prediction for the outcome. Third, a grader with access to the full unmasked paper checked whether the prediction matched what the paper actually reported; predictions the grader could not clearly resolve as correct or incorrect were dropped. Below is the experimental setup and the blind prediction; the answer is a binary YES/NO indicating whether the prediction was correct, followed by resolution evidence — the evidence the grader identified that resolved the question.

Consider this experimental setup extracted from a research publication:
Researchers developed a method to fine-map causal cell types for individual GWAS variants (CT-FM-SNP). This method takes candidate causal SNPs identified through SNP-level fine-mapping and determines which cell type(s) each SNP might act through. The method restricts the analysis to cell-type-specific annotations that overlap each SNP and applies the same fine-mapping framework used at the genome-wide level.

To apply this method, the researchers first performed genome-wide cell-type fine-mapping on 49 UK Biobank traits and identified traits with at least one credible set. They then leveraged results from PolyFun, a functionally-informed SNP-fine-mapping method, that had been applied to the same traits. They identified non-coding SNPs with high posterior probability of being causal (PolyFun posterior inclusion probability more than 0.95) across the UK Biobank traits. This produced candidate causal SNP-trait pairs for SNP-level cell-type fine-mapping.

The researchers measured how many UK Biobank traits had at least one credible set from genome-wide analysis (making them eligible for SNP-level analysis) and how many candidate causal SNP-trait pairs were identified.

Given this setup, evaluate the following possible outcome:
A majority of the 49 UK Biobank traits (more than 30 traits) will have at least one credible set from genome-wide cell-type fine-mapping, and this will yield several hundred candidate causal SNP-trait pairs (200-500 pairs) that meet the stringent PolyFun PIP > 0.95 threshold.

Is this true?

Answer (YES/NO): NO